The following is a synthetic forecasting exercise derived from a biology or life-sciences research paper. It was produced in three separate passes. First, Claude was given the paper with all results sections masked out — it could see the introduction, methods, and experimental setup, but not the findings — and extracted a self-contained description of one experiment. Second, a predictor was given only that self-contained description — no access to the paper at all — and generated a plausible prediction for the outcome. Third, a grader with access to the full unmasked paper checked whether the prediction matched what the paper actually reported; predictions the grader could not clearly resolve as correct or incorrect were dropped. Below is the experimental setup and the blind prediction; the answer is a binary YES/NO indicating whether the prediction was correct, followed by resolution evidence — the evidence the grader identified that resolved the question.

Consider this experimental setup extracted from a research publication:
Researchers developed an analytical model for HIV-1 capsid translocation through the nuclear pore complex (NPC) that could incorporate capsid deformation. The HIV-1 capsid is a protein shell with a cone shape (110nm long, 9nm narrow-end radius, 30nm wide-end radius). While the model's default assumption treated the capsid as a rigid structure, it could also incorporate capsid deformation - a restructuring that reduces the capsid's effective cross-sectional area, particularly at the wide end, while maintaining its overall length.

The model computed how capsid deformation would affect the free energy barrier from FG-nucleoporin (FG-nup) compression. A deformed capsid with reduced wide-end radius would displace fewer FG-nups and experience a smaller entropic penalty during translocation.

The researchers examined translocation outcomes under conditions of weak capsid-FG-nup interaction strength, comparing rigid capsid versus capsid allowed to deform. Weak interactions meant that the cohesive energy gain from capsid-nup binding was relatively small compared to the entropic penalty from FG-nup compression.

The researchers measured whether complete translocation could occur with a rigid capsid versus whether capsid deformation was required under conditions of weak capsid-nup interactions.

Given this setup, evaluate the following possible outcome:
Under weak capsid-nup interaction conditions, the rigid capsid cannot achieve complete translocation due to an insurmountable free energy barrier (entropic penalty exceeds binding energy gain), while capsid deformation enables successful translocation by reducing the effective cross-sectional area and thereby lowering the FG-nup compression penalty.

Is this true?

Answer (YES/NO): YES